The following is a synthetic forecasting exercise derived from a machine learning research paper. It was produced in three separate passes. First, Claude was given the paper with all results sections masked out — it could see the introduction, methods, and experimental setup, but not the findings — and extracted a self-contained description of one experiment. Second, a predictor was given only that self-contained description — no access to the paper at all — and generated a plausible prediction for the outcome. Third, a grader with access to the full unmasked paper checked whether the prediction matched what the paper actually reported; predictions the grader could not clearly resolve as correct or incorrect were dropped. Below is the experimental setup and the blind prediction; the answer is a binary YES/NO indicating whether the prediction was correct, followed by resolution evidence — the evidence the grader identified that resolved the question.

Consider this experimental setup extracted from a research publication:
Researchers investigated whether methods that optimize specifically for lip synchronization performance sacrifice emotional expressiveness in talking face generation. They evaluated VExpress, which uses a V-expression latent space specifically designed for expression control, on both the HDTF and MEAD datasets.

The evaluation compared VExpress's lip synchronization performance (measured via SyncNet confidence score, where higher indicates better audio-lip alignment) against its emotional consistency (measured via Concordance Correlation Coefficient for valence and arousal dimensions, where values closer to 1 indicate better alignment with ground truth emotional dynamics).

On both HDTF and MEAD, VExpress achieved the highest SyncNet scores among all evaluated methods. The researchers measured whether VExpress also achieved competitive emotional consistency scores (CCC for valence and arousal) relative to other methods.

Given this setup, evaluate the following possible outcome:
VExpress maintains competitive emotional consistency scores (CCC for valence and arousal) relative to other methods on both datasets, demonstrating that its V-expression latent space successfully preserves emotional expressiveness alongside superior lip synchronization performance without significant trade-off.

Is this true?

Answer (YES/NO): NO